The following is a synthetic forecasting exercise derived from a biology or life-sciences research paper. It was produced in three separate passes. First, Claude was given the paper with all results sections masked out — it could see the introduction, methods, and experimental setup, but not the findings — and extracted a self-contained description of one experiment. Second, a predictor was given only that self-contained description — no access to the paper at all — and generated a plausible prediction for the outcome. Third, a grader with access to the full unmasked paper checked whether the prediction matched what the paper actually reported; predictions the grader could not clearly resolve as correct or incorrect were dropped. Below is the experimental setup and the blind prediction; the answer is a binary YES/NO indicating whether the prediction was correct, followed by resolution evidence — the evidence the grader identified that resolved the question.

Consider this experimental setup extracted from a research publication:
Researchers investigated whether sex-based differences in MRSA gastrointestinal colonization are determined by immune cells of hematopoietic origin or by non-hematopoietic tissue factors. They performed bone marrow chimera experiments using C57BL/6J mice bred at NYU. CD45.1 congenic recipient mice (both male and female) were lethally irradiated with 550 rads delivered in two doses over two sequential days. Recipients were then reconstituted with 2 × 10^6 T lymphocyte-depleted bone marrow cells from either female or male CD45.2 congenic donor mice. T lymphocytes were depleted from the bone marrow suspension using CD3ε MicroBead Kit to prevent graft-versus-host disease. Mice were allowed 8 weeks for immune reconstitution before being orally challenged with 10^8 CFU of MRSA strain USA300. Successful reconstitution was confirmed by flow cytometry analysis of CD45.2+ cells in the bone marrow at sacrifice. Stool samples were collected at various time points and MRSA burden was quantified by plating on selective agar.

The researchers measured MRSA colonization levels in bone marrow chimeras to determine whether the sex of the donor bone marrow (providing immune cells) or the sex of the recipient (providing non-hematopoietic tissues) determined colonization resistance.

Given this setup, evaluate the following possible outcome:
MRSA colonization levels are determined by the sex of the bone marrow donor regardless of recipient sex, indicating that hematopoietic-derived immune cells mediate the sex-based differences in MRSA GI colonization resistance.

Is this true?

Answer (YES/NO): NO